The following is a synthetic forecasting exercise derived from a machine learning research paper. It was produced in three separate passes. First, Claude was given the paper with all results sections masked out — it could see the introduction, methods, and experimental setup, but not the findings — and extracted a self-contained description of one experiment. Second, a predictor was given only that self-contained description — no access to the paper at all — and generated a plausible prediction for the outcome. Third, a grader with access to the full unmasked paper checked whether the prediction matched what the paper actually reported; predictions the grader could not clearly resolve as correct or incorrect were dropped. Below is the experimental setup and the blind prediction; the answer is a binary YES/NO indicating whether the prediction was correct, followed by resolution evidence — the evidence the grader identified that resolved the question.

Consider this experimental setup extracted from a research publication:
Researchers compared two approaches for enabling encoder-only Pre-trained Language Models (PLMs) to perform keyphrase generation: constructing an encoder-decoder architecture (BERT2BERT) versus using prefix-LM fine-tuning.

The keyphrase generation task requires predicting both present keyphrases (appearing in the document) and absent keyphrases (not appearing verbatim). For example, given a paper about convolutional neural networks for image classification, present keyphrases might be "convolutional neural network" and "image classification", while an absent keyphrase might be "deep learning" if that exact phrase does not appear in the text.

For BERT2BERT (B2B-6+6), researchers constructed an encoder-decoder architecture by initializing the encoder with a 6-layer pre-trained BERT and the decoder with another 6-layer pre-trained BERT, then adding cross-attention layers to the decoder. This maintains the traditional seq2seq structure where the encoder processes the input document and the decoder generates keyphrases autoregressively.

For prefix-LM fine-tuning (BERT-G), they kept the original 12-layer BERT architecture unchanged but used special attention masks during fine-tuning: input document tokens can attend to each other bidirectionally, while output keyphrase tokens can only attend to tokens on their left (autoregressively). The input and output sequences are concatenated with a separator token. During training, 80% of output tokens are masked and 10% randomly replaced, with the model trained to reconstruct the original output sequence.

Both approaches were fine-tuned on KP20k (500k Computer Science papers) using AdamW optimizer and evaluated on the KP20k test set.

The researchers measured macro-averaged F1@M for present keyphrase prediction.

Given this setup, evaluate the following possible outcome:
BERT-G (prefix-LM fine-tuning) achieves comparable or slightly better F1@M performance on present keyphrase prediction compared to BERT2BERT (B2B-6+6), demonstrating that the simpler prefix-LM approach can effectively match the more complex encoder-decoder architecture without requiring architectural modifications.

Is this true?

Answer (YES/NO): NO